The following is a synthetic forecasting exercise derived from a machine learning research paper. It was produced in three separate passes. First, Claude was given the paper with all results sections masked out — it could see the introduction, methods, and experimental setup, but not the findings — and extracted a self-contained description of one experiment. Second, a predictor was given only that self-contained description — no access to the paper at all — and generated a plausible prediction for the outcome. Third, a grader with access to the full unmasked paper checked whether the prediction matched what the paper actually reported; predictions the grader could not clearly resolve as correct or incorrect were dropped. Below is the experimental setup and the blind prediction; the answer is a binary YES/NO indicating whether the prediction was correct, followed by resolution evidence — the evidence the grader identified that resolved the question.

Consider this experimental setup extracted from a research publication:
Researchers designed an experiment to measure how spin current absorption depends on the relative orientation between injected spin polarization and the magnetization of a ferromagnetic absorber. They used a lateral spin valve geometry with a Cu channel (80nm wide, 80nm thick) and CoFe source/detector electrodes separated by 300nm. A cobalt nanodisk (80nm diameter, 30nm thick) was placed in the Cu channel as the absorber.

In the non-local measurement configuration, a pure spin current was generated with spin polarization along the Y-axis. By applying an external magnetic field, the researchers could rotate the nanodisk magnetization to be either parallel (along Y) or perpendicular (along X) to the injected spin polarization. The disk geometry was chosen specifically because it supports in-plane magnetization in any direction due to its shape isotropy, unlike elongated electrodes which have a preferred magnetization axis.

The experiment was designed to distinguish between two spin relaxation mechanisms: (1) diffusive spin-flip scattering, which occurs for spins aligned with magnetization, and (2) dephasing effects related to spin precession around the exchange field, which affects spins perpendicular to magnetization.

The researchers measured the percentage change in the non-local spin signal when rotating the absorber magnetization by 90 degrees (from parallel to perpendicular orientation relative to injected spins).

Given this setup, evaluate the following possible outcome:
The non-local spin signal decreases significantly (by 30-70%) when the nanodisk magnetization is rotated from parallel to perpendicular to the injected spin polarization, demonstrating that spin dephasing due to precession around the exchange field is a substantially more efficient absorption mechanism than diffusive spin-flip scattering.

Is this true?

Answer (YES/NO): YES